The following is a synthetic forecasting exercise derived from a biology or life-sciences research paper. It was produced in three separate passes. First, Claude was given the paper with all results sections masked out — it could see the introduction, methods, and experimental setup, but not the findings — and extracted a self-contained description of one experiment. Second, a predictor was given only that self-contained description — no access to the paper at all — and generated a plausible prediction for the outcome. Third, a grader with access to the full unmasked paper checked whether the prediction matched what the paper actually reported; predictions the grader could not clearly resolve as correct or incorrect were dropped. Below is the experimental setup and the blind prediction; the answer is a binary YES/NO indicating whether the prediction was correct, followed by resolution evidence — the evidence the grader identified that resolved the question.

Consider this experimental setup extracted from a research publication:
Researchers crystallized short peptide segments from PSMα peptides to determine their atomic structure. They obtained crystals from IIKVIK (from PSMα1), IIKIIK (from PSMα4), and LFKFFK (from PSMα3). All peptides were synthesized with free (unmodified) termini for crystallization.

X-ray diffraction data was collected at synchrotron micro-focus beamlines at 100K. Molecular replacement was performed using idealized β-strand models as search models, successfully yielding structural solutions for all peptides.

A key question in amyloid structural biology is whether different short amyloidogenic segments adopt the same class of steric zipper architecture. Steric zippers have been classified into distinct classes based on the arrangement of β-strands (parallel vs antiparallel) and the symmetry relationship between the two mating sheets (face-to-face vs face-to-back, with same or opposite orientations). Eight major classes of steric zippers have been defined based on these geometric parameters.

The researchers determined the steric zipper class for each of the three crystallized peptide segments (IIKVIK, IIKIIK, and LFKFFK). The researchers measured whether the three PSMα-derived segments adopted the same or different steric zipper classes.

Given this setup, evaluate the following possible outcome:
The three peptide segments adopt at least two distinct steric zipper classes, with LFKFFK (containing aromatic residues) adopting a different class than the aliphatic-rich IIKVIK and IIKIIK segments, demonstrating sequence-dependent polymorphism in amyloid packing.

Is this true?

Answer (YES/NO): NO